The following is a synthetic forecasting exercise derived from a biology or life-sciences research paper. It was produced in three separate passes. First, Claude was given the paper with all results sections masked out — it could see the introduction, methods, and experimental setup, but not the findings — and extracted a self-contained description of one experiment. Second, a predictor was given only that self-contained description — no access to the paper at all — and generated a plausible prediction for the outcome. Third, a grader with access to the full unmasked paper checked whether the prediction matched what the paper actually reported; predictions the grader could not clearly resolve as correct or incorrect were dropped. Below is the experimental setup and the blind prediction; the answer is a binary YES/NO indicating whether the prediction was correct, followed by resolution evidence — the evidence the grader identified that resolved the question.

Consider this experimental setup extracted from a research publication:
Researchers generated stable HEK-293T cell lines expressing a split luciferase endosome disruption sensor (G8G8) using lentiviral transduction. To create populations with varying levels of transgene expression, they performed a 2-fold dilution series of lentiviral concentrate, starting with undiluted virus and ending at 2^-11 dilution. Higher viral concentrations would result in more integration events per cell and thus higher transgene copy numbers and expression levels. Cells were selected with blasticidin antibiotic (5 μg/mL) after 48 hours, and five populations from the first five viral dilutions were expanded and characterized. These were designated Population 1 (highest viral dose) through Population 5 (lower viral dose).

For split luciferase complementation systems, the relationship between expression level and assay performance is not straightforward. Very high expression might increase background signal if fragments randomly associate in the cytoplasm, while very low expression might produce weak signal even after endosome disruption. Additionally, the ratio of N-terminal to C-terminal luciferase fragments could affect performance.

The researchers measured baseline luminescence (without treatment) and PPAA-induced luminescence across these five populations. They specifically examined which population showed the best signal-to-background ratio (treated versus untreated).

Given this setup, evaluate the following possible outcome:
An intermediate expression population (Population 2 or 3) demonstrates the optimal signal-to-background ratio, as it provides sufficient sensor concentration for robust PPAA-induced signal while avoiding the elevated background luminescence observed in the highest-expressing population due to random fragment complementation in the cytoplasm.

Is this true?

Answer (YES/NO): NO